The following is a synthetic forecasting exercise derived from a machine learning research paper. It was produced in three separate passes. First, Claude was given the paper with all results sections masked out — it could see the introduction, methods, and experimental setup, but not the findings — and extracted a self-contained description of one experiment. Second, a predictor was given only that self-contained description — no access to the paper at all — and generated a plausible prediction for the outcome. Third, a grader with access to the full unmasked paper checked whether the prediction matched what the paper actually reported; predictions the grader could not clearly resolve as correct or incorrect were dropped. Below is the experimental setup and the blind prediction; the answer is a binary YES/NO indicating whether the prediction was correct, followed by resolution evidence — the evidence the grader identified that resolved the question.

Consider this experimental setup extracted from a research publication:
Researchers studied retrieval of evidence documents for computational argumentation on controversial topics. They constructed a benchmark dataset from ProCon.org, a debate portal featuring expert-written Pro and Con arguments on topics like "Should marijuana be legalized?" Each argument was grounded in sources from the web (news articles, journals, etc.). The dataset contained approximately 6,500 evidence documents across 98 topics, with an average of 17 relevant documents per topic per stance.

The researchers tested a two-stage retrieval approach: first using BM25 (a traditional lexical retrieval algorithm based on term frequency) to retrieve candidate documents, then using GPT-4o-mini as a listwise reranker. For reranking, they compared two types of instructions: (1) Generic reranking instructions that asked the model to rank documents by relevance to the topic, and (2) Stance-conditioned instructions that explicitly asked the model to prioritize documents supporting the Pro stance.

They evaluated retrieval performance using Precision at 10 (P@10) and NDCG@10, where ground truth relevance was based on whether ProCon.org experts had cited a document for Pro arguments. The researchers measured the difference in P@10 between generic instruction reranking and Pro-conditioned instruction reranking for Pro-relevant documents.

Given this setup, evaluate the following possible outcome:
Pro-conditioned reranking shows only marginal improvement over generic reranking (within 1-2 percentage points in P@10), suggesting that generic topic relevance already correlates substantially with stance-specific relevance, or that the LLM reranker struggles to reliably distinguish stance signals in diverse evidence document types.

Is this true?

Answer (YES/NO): NO